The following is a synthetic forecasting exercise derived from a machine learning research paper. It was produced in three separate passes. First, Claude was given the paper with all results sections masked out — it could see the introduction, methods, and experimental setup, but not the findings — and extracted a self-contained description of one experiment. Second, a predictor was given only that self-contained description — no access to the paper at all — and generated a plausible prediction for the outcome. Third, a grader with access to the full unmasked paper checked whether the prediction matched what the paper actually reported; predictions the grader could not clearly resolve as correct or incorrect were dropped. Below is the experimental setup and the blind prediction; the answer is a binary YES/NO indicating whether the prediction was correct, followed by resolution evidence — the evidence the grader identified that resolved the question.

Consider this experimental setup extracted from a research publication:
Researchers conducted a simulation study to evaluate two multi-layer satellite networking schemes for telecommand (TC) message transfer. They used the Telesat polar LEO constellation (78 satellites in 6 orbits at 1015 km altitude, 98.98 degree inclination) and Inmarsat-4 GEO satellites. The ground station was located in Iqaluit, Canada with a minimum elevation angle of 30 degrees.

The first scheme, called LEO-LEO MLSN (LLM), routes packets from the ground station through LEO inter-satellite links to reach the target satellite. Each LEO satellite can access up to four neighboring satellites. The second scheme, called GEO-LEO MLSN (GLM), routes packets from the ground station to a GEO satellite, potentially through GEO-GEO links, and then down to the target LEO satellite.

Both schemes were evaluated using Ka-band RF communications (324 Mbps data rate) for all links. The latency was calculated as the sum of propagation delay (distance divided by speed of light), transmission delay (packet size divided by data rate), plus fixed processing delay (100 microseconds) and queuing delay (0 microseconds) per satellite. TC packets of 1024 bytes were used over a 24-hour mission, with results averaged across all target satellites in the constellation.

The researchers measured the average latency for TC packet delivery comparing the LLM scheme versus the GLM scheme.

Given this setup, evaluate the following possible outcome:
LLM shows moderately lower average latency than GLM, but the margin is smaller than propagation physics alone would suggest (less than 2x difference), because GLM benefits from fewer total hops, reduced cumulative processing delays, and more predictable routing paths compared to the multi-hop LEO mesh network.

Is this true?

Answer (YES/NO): NO